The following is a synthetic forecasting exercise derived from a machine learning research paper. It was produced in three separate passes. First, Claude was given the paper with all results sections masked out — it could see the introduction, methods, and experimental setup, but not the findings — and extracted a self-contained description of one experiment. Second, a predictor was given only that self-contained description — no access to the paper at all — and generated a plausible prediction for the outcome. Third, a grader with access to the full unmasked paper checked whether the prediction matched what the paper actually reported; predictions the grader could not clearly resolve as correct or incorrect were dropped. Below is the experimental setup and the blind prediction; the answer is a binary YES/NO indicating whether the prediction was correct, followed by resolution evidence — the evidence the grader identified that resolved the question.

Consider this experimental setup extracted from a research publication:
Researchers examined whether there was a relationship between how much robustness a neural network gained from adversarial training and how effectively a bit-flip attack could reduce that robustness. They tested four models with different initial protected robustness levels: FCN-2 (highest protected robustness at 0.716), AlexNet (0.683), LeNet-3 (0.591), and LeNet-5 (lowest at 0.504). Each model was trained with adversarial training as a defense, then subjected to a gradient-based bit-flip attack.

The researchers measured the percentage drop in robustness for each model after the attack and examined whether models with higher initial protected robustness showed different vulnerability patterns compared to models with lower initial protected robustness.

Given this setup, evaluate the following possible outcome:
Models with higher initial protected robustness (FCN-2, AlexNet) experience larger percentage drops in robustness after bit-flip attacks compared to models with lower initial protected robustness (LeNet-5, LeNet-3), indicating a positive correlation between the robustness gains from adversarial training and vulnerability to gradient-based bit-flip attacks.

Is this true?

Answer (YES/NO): YES